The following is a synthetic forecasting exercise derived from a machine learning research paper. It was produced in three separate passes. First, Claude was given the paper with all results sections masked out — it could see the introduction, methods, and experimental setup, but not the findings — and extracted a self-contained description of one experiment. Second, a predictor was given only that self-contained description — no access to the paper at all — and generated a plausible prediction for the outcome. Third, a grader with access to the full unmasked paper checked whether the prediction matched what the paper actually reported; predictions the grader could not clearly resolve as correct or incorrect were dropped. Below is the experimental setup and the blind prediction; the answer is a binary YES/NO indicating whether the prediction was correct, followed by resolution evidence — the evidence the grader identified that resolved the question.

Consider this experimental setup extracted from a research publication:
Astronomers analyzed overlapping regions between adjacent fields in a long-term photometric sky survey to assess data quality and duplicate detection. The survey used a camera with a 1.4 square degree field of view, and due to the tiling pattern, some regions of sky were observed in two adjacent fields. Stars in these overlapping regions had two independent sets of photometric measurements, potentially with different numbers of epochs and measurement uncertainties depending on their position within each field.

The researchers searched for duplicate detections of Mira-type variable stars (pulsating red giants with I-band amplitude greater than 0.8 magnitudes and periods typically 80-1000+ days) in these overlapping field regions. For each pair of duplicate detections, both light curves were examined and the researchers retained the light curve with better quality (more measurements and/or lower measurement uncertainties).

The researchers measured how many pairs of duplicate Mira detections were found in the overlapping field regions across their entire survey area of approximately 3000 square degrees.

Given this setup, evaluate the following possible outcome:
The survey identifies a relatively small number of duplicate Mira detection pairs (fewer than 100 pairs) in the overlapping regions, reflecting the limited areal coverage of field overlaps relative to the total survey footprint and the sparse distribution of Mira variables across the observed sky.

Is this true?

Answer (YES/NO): NO